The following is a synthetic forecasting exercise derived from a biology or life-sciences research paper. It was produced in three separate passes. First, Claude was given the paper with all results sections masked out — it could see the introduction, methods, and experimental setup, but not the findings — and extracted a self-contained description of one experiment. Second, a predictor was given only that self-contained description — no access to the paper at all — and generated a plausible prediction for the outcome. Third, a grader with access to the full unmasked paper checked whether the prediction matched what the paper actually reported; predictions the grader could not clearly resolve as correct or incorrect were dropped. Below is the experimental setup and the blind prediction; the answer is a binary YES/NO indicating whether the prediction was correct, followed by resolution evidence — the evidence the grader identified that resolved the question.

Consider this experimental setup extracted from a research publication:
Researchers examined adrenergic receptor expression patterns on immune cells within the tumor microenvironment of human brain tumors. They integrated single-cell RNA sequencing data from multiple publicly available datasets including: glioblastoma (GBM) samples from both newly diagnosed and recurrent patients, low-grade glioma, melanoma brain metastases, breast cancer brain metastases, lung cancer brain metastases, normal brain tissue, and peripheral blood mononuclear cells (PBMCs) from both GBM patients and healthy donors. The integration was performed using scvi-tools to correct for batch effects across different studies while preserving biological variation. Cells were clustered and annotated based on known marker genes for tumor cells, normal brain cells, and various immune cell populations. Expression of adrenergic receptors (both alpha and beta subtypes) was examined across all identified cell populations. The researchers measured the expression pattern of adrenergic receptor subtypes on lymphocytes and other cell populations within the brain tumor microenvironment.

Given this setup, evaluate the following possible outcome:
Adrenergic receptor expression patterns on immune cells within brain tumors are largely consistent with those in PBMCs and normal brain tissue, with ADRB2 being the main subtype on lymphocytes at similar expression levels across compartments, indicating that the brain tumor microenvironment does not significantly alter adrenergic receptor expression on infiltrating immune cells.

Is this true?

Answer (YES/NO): NO